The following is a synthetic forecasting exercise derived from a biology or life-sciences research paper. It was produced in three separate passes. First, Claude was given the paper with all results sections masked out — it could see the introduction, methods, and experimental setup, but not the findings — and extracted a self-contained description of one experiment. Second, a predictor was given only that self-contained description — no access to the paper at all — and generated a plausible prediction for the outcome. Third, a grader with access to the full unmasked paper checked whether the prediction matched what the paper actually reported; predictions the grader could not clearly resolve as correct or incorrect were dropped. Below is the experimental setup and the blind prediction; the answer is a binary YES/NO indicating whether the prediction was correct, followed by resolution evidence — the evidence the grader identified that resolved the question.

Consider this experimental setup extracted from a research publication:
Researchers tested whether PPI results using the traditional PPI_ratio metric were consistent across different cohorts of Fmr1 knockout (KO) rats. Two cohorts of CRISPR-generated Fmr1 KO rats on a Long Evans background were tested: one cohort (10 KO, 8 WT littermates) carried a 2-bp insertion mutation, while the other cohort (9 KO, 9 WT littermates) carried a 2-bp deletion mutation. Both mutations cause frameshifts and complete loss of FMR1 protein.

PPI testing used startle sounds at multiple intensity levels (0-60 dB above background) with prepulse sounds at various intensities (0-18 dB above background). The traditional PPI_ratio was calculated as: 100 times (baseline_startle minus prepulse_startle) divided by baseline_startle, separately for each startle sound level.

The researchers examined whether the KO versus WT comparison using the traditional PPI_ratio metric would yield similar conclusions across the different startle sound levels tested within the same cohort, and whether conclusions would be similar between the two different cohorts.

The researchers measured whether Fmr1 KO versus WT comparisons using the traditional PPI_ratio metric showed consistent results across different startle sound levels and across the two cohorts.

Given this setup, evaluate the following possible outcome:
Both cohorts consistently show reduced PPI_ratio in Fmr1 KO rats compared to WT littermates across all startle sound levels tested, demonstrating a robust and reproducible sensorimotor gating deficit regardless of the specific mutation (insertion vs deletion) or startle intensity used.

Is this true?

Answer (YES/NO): NO